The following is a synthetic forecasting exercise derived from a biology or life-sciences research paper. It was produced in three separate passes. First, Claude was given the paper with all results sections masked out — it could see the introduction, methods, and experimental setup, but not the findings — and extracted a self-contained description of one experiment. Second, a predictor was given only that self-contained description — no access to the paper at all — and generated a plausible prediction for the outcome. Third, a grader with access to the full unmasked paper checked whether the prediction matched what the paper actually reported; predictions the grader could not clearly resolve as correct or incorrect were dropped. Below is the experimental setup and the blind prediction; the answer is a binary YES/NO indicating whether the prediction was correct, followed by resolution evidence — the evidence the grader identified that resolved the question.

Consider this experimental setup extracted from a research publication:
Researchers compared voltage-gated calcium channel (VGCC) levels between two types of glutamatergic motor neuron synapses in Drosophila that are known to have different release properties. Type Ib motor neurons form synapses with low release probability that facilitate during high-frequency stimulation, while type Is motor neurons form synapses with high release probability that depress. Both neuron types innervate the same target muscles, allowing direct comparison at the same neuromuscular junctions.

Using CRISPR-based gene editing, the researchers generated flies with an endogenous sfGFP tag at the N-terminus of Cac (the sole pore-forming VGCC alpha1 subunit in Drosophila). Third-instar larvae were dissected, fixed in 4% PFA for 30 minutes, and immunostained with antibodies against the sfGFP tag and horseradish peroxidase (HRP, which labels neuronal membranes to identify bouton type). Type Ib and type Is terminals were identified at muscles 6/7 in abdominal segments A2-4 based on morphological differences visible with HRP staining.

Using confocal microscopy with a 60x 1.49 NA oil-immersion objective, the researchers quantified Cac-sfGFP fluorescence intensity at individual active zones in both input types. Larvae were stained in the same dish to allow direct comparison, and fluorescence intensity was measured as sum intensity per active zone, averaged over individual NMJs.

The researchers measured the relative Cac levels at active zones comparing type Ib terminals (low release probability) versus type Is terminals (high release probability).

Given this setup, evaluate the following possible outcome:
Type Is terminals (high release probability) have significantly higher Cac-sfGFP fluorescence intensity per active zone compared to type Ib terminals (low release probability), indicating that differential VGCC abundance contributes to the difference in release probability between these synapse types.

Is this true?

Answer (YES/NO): NO